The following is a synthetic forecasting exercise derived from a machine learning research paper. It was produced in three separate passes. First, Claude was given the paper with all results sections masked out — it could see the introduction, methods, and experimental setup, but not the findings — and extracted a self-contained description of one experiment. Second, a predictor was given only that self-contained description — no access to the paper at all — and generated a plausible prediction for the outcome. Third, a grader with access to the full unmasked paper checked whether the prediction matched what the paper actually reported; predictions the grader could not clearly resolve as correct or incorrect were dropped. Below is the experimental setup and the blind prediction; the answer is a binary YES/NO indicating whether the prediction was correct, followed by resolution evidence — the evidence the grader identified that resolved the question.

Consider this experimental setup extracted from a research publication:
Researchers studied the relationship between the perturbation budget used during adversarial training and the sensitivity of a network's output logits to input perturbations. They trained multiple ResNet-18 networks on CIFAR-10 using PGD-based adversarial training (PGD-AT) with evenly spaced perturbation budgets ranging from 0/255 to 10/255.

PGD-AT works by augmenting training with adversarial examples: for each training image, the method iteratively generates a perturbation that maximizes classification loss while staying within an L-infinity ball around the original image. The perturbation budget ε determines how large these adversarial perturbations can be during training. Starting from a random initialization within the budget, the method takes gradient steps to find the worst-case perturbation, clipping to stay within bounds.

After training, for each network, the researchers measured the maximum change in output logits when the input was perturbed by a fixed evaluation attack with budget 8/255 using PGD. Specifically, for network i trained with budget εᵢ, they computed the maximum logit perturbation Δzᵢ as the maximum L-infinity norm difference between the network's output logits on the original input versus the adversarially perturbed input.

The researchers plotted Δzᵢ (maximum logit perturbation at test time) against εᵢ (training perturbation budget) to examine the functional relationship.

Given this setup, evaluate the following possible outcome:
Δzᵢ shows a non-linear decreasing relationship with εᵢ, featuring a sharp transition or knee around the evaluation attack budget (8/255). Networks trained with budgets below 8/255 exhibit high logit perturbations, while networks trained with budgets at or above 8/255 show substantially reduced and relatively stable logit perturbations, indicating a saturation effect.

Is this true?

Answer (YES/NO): NO